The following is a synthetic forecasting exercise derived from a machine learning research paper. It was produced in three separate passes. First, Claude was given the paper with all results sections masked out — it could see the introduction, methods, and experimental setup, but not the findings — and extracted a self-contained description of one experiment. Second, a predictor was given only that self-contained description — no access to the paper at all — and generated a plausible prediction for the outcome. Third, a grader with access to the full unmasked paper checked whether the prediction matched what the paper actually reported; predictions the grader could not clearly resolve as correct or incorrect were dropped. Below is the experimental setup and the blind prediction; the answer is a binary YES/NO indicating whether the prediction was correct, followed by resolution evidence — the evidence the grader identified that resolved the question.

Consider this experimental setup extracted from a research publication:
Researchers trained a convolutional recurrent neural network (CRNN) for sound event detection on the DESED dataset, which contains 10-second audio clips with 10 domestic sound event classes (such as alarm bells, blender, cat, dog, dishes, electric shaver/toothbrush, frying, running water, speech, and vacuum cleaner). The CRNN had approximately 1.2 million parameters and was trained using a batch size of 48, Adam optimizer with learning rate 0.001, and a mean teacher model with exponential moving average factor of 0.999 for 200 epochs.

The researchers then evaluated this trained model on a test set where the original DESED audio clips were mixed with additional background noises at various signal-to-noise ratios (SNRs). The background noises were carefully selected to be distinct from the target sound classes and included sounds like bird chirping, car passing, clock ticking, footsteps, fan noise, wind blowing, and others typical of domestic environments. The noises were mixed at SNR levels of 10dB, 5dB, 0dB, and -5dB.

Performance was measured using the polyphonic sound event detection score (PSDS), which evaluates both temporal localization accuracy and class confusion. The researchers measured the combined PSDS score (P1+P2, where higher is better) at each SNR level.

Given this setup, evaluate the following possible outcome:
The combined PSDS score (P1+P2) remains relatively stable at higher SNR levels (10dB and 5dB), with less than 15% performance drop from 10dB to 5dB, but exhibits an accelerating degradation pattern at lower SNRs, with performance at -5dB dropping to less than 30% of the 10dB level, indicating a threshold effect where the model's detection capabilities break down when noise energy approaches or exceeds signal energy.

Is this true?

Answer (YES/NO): NO